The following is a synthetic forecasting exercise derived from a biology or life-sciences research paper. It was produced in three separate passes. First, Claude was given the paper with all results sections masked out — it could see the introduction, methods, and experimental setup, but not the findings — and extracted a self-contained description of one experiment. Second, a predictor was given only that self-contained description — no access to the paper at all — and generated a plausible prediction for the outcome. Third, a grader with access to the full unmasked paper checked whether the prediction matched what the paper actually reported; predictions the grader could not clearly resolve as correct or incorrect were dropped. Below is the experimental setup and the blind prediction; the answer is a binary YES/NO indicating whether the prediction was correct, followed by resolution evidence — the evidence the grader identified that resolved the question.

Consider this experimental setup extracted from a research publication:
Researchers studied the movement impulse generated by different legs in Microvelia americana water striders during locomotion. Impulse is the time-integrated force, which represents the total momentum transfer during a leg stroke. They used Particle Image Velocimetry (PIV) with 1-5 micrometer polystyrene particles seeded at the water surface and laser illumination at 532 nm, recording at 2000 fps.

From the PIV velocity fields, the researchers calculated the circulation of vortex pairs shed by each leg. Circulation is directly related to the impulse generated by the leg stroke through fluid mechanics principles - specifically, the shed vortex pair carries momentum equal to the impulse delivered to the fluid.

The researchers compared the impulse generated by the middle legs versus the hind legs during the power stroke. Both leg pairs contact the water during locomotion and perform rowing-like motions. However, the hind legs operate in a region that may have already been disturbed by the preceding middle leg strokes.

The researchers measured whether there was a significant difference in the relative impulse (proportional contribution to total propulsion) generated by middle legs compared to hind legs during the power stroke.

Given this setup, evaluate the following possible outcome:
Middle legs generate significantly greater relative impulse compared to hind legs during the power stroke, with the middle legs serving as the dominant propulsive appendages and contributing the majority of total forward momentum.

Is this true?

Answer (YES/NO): NO